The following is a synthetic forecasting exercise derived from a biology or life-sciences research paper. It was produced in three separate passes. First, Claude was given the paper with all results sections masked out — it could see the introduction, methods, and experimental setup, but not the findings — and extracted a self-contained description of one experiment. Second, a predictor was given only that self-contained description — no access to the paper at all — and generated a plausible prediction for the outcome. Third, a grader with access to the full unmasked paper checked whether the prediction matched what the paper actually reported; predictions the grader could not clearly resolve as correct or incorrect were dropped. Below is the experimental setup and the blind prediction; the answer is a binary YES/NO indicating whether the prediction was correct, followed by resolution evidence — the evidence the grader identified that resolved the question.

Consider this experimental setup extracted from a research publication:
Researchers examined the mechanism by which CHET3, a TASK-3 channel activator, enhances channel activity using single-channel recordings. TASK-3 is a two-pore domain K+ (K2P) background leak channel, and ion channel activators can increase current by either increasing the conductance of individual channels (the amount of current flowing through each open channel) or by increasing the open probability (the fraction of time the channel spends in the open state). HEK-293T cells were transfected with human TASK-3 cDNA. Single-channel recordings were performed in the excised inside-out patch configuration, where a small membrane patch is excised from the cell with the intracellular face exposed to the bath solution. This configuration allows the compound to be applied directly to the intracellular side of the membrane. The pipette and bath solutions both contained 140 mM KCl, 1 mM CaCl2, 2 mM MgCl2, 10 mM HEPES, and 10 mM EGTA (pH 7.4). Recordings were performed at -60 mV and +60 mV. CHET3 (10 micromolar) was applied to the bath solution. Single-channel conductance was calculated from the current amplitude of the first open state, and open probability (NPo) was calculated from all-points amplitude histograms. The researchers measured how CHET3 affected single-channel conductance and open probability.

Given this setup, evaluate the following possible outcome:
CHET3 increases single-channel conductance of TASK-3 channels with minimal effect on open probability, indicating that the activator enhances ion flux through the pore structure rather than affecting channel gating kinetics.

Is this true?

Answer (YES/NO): NO